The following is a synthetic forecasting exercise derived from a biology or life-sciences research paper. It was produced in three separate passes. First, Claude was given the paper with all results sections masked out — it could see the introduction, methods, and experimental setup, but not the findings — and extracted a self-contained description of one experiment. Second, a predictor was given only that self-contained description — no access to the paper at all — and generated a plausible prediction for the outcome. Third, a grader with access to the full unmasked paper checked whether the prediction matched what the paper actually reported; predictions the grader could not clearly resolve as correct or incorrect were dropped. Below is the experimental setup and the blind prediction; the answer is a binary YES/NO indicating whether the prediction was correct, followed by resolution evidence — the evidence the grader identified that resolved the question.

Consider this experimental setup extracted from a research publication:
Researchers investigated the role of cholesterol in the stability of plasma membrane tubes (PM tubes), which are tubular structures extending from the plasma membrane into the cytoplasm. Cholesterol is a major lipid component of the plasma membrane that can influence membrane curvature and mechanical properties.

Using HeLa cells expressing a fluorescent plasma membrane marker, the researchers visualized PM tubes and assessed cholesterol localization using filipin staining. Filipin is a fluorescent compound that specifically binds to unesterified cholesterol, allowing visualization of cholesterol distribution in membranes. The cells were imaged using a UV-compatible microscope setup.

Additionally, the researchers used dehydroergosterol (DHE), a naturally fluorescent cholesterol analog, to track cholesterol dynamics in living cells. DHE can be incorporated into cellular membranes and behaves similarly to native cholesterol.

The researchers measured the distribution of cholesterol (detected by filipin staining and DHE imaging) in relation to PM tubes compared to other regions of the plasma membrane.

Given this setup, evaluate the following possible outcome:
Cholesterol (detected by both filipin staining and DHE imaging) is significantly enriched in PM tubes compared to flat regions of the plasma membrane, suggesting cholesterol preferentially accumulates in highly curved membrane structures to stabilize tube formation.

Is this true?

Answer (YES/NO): NO